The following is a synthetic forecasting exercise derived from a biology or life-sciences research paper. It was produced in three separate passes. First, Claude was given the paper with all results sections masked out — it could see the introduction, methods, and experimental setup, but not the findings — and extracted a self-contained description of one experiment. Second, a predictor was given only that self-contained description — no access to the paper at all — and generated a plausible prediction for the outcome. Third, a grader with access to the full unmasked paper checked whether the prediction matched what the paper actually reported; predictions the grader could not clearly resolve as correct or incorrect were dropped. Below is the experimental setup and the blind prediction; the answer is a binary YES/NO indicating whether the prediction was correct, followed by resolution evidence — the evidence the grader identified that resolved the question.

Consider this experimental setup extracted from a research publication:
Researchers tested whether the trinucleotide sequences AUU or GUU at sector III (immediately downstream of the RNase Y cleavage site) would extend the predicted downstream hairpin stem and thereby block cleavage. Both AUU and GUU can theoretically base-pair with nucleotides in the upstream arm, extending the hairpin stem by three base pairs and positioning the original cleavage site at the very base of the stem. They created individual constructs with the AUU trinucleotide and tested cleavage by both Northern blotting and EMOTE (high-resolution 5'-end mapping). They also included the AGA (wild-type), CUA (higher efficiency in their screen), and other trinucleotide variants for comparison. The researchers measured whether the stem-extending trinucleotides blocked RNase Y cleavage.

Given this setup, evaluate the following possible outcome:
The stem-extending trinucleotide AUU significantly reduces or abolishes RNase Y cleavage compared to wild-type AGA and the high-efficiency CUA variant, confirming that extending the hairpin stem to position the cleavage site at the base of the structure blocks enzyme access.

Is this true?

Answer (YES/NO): YES